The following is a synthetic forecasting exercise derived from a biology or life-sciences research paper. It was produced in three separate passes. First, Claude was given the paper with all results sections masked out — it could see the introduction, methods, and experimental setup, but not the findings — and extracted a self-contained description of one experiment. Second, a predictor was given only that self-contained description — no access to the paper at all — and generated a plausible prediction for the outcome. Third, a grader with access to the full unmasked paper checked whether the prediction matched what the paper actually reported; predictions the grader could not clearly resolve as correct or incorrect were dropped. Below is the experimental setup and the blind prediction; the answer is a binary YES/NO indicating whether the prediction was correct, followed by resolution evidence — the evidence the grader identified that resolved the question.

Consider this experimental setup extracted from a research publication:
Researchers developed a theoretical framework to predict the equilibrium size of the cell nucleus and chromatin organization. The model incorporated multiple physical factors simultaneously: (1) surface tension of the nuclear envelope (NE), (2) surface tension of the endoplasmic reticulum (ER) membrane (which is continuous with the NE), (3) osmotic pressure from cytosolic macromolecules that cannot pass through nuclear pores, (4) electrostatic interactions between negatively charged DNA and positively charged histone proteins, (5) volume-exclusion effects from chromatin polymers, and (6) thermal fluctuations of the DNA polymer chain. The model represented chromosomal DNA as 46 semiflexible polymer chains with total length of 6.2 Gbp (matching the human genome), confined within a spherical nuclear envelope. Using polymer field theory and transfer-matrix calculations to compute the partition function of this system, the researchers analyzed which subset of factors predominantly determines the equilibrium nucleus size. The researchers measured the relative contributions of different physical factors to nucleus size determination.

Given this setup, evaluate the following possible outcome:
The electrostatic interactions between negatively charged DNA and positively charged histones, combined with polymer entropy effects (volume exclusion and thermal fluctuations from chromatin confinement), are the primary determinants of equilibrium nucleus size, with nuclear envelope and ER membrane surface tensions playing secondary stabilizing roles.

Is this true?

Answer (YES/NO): NO